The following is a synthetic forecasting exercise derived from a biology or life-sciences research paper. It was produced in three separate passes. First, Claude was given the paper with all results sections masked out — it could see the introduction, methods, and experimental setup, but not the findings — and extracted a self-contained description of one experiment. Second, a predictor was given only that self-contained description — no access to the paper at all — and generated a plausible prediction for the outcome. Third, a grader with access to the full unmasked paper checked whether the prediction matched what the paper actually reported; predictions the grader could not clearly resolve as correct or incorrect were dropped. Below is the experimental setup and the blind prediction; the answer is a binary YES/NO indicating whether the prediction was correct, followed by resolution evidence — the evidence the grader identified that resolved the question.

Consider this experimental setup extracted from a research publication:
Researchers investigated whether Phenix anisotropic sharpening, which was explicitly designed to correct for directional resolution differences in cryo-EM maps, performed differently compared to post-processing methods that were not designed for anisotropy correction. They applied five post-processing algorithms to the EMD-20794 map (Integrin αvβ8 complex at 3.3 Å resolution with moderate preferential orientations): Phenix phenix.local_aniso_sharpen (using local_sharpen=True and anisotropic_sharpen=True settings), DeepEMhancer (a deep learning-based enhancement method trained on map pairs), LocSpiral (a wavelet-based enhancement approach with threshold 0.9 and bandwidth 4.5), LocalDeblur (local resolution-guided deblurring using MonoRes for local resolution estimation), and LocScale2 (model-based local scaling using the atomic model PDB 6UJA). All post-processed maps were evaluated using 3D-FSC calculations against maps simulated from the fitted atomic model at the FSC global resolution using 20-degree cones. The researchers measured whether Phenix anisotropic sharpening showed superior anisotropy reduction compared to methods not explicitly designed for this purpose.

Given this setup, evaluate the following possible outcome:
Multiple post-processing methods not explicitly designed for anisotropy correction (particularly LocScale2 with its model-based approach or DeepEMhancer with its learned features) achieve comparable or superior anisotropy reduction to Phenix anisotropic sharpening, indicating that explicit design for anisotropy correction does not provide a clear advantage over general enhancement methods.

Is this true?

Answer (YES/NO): YES